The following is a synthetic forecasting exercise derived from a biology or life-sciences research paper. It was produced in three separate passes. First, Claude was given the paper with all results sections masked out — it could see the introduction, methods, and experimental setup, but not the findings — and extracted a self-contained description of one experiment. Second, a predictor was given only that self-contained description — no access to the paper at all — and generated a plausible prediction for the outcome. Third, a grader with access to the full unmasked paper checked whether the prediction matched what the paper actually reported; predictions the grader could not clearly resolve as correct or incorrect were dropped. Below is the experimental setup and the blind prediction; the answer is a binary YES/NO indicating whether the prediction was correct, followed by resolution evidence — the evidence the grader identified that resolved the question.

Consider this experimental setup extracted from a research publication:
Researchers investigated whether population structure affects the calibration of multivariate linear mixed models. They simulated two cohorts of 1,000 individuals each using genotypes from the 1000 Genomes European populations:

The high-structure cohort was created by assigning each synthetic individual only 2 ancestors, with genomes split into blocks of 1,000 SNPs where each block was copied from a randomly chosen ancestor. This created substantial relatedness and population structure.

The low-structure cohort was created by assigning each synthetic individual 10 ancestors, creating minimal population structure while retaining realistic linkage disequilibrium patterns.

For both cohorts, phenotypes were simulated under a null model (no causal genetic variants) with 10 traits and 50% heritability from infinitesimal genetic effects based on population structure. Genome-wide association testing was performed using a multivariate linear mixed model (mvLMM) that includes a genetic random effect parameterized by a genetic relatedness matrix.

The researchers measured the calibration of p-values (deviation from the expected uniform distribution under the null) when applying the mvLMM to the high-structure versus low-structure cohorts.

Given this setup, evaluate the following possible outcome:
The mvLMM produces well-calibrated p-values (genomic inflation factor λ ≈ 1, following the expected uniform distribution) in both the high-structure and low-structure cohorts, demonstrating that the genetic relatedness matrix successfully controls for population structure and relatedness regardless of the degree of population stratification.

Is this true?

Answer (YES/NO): YES